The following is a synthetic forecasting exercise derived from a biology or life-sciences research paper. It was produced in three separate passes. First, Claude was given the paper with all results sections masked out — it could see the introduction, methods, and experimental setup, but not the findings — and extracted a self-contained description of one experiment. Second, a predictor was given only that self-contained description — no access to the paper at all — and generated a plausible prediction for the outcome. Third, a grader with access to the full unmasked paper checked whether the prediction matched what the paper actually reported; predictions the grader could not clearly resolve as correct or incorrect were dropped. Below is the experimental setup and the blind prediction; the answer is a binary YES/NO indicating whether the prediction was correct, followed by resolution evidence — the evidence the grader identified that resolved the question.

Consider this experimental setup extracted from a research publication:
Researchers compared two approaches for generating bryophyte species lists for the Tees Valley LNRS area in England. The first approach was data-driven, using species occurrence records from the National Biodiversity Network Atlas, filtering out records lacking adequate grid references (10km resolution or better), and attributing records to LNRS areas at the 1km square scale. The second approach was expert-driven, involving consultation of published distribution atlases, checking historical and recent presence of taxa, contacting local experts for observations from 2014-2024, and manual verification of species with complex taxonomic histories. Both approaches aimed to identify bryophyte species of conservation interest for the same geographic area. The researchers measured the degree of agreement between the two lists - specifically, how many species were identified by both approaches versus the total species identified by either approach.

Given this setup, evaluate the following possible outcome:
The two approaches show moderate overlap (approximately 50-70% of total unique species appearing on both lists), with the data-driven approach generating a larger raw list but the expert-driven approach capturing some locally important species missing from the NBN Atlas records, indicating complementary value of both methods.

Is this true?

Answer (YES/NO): NO